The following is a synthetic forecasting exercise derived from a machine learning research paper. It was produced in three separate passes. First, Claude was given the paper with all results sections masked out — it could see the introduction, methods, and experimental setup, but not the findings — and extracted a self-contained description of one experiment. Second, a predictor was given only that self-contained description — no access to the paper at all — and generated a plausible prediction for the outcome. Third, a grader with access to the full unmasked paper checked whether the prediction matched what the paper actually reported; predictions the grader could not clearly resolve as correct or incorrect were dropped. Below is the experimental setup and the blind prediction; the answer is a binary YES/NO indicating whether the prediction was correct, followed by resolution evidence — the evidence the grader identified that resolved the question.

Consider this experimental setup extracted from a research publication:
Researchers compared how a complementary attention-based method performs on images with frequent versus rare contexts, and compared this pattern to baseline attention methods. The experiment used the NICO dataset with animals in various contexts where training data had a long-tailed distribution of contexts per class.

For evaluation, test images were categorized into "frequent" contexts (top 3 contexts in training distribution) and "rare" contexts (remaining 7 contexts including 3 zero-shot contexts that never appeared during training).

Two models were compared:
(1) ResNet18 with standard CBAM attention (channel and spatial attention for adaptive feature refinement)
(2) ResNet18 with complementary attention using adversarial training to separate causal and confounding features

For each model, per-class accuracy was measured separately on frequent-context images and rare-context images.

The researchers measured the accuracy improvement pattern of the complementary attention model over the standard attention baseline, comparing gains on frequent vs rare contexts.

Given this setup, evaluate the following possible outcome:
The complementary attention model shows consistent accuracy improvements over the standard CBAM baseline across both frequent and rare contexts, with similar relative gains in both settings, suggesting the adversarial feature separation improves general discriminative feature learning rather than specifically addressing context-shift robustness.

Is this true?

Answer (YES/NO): NO